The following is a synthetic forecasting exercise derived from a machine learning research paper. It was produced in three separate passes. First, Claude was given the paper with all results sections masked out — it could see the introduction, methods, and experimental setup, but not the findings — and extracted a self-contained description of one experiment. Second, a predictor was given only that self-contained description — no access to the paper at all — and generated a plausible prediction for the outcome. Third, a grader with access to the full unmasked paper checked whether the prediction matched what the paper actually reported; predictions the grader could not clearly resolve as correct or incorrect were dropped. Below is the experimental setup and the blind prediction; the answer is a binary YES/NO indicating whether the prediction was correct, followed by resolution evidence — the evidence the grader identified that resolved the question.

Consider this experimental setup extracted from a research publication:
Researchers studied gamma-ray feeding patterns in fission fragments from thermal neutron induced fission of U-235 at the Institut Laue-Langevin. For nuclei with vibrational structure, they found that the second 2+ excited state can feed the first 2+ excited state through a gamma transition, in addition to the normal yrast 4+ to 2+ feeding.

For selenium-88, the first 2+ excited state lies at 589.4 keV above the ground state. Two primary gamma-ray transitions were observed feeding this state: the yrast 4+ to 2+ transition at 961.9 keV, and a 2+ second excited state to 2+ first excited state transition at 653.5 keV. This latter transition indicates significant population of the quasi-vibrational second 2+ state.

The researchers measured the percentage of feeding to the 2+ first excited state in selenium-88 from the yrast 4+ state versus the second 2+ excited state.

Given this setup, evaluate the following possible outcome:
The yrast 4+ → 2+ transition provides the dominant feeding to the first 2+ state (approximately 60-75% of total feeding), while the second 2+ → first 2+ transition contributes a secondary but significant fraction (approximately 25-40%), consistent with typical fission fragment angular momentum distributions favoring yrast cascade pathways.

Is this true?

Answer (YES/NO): NO